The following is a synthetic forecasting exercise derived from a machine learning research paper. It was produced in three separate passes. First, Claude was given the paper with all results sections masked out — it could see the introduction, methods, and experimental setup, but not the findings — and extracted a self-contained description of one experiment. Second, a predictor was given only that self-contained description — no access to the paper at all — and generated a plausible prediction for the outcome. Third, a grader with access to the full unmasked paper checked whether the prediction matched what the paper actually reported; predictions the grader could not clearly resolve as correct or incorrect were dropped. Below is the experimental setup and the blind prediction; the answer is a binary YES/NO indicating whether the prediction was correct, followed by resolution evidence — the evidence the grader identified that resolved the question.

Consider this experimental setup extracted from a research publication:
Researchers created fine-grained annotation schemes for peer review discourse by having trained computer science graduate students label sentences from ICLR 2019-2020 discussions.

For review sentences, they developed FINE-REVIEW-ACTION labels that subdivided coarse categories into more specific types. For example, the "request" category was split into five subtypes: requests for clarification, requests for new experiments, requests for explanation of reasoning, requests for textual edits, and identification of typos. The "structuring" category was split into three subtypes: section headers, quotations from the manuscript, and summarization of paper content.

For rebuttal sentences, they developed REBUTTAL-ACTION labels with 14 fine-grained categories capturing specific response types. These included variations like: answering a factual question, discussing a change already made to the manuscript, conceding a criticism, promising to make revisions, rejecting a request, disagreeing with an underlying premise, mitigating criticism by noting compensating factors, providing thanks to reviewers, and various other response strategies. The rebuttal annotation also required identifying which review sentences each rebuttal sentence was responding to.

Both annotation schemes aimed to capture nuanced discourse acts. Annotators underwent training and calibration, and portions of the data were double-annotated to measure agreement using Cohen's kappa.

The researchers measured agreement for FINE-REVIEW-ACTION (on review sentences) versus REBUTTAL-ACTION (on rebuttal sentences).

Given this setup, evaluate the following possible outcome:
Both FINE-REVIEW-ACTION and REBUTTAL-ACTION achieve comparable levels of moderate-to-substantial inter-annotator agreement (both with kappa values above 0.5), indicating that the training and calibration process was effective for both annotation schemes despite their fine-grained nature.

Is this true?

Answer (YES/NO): NO